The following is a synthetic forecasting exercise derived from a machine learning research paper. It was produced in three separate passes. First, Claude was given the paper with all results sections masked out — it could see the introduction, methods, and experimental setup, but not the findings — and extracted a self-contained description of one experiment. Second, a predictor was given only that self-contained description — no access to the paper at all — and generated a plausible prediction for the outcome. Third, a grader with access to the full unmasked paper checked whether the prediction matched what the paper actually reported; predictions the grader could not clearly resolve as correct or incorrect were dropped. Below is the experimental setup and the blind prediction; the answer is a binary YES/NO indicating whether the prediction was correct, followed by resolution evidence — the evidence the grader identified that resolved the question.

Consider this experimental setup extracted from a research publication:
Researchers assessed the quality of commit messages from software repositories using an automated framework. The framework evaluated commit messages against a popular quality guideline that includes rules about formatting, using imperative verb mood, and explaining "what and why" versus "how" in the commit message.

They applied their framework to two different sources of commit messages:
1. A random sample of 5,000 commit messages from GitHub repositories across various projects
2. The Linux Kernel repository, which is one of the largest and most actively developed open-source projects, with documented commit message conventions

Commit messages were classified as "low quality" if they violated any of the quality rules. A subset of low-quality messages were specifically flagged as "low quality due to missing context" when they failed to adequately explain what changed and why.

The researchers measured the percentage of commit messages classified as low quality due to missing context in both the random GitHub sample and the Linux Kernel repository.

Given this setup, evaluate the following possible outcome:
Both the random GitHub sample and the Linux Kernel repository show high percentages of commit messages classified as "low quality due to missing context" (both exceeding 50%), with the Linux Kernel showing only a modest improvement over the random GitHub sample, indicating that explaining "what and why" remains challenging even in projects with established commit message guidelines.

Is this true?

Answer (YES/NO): NO